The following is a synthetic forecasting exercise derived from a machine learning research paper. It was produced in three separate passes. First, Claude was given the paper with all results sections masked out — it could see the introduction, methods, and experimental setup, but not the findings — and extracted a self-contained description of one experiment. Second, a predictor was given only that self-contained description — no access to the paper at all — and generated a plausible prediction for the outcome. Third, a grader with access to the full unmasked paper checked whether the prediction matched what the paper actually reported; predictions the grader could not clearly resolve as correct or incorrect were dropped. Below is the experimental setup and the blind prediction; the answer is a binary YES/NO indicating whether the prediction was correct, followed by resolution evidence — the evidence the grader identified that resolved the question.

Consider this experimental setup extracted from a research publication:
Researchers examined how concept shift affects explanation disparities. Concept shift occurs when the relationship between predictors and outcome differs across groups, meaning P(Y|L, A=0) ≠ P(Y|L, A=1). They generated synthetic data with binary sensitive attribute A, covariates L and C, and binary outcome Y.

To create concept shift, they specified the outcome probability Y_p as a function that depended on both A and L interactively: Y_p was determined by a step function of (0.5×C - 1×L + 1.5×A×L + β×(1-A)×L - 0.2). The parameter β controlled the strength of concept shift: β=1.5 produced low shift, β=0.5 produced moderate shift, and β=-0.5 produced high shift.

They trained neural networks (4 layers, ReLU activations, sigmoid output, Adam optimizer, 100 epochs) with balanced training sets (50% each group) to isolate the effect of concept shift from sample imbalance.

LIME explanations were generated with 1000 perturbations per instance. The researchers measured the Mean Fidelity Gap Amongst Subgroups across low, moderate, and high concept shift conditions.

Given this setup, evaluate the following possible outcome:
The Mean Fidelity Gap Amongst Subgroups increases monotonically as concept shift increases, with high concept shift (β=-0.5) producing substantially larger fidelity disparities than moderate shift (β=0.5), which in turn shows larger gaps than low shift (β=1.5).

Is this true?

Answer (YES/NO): NO